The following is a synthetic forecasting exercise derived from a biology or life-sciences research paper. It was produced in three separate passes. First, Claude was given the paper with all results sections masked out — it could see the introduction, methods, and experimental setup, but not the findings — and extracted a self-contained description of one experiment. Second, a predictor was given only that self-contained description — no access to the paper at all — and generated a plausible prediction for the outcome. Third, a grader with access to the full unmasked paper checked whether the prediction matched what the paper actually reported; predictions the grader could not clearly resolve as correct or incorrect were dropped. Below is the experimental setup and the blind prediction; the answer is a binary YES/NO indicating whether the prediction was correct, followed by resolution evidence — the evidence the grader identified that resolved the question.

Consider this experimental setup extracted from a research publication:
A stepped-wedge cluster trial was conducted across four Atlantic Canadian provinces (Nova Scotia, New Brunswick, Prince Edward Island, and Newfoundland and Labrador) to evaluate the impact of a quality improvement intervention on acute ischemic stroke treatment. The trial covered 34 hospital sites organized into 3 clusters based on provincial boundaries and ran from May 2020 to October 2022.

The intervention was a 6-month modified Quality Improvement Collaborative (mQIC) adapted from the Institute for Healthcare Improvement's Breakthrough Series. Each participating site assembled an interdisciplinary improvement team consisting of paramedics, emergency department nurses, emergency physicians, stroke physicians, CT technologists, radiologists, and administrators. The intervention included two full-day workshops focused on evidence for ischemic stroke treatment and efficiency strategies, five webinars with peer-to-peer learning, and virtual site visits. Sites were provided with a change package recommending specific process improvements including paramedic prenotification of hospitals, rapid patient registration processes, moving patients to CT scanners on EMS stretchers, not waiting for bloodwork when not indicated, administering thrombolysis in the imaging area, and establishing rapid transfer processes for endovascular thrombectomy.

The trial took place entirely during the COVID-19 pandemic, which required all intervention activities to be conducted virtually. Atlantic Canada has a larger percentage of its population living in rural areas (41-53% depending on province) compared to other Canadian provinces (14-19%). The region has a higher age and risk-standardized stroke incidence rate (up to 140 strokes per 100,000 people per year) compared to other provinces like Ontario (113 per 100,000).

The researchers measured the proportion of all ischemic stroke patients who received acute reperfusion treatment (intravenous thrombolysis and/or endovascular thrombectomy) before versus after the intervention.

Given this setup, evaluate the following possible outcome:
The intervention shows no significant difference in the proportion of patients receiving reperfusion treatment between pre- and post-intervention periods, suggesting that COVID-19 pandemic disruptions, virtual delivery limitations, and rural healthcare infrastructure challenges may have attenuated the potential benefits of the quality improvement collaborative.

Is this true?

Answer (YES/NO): YES